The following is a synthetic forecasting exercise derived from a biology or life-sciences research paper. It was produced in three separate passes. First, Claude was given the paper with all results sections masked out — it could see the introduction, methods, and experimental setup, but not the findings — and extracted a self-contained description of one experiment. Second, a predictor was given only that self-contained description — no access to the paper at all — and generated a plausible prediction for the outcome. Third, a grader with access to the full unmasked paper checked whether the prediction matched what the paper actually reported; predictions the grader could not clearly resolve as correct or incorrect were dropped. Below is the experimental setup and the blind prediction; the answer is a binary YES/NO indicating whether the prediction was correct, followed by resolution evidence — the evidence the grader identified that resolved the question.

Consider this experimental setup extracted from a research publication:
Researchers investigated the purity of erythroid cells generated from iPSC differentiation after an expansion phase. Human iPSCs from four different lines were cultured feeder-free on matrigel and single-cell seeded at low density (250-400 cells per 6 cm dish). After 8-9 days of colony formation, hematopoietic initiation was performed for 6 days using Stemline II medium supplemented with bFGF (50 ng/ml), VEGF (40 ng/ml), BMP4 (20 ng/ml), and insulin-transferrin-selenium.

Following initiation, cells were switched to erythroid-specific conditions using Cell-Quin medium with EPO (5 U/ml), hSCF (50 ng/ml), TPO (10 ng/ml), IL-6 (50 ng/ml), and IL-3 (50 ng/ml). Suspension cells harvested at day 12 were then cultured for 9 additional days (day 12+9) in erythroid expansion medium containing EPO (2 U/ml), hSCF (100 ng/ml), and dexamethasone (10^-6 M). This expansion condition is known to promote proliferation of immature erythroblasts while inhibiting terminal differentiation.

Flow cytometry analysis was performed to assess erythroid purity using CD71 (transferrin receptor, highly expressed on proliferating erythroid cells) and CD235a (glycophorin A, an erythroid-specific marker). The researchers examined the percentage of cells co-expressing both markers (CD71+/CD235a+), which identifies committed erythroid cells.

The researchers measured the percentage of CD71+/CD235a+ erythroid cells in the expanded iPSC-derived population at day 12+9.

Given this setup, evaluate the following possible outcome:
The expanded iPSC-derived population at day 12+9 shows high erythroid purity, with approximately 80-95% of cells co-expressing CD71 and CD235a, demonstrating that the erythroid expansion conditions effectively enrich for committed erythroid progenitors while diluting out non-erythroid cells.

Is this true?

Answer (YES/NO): NO